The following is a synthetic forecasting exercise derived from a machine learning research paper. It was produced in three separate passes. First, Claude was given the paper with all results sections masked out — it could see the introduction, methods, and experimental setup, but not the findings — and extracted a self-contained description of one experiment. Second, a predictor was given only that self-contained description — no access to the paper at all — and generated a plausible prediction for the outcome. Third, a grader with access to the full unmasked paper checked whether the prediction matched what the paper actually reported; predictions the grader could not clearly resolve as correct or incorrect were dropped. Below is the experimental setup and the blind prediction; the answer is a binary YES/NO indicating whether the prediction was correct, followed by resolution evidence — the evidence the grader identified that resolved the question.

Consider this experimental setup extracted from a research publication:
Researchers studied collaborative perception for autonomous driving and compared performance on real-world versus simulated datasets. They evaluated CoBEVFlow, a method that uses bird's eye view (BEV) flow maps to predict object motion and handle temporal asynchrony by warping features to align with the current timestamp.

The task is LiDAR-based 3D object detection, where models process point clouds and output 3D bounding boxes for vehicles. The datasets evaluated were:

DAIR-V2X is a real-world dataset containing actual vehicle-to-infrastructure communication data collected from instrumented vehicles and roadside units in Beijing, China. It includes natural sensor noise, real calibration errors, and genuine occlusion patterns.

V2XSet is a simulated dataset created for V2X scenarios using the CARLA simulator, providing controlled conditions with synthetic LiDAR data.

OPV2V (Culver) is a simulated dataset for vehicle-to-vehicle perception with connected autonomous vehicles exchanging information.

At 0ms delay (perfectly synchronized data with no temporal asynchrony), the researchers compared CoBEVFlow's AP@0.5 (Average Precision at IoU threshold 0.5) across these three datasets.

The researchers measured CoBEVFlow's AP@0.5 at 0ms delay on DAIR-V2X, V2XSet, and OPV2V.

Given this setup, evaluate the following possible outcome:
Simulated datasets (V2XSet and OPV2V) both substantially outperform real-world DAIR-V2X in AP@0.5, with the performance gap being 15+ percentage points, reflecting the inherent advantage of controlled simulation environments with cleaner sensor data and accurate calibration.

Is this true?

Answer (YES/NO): NO